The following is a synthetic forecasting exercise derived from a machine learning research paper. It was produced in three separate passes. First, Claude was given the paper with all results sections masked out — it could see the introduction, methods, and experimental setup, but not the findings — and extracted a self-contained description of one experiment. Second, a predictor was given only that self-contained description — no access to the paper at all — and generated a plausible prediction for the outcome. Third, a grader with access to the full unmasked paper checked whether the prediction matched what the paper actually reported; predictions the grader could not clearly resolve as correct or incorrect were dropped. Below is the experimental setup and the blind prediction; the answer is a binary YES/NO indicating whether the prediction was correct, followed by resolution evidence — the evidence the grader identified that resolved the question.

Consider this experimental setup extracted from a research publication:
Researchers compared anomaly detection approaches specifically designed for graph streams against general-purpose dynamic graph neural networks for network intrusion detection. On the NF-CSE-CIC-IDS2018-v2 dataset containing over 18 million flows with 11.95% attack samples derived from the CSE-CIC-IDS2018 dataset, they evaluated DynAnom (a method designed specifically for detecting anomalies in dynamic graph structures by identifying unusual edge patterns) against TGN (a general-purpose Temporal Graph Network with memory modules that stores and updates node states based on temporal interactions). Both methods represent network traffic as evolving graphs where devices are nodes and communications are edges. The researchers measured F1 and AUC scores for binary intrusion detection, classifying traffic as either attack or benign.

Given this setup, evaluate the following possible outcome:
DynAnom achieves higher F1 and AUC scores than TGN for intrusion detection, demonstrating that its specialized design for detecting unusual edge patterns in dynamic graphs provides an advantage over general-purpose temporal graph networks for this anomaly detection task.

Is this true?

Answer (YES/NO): NO